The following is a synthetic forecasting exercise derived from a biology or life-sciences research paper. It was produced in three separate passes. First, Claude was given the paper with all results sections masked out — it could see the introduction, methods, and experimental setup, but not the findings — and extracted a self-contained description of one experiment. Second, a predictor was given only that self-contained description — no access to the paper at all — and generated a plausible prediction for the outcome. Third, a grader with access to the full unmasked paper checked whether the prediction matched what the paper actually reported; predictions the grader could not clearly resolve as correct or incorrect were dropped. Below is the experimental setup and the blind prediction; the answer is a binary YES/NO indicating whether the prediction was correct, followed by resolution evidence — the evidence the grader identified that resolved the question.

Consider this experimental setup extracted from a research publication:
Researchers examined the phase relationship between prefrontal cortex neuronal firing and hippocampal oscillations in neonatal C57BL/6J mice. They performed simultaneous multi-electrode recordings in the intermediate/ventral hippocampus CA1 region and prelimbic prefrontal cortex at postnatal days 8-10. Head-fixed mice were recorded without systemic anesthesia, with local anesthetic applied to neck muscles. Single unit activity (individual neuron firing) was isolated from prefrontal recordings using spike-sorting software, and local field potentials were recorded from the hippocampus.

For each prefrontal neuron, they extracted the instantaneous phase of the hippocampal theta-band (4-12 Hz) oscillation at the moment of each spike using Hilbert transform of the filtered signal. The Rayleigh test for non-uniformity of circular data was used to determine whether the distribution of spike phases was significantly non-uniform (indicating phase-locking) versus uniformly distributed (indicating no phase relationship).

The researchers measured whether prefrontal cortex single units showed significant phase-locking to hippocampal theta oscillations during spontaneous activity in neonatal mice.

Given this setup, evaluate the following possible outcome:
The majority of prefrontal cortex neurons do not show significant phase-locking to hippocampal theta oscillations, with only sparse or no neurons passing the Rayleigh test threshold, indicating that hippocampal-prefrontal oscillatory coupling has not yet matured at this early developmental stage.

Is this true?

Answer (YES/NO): NO